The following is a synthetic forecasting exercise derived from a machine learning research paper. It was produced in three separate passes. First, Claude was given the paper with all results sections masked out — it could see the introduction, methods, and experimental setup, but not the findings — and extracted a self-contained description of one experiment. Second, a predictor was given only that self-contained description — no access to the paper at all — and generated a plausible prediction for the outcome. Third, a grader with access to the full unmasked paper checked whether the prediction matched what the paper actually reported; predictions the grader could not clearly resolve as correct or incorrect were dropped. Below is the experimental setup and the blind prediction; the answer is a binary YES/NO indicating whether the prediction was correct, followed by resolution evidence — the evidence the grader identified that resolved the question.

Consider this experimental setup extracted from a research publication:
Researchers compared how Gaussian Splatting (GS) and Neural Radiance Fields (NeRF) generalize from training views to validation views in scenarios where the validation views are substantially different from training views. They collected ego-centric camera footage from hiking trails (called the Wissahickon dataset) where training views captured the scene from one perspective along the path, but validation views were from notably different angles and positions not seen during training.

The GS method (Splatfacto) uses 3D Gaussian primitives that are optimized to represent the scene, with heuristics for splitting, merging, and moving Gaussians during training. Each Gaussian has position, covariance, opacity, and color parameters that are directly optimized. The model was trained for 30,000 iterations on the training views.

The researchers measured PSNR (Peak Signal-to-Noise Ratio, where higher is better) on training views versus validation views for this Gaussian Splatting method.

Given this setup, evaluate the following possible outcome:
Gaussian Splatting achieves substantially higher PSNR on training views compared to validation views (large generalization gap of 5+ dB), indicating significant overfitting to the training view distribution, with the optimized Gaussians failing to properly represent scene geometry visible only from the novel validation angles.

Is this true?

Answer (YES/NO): YES